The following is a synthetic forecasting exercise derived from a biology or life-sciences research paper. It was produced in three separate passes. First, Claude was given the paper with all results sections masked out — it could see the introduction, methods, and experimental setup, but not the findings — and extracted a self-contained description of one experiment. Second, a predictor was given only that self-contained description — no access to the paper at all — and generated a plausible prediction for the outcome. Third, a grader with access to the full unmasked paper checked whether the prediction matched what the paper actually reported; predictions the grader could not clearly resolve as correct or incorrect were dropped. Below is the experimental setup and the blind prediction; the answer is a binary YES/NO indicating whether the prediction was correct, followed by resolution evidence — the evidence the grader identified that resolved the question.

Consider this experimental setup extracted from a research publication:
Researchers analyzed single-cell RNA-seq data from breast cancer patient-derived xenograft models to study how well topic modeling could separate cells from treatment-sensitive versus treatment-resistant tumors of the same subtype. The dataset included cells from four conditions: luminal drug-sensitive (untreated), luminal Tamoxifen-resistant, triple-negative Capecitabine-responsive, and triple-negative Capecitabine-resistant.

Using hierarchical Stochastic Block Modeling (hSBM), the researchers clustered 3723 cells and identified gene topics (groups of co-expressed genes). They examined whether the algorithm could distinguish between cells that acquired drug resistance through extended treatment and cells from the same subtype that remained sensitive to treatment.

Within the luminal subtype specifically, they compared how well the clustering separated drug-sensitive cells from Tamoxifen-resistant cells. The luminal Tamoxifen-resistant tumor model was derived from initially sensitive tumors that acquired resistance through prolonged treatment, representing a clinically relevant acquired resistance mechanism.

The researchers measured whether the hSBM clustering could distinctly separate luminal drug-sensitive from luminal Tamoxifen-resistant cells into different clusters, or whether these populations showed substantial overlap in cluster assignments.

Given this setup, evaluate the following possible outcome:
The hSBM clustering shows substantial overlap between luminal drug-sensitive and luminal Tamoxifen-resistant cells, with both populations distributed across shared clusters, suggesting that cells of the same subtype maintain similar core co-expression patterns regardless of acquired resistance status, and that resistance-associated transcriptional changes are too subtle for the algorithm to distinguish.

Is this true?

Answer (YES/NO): NO